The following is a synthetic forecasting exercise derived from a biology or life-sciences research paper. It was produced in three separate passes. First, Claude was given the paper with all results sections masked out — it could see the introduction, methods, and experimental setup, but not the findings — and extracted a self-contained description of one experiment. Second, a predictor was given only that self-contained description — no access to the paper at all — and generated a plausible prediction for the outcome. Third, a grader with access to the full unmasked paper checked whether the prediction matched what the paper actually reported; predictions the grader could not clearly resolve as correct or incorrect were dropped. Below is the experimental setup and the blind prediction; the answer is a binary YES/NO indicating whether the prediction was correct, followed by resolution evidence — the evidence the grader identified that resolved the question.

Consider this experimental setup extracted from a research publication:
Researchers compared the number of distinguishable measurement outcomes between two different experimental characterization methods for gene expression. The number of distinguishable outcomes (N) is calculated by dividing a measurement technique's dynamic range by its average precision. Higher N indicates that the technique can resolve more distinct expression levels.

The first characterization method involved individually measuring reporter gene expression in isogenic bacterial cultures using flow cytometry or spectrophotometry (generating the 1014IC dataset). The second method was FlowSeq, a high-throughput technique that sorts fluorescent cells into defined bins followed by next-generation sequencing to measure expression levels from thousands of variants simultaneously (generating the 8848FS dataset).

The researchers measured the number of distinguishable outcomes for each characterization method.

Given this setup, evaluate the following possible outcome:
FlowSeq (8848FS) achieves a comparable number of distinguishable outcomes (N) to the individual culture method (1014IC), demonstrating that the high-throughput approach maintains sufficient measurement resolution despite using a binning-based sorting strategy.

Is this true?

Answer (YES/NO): NO